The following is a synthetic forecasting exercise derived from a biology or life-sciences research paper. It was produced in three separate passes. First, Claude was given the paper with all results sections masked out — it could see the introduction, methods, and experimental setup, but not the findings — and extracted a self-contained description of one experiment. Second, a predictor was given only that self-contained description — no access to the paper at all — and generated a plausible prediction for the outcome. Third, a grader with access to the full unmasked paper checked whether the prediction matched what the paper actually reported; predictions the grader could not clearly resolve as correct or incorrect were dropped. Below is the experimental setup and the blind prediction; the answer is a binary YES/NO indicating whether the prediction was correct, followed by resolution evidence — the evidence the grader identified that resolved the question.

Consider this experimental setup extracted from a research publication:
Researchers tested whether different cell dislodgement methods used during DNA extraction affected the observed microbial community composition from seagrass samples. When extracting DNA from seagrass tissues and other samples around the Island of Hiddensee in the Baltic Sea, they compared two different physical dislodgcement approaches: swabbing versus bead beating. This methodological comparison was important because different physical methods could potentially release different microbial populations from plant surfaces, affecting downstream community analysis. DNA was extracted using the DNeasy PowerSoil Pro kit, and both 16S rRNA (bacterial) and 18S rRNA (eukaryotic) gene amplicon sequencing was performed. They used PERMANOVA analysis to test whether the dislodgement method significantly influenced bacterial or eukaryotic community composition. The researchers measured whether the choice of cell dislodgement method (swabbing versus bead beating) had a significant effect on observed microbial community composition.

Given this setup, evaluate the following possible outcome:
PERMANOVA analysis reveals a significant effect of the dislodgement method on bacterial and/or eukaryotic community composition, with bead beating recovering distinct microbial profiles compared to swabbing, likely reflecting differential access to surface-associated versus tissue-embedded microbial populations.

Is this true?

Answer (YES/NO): NO